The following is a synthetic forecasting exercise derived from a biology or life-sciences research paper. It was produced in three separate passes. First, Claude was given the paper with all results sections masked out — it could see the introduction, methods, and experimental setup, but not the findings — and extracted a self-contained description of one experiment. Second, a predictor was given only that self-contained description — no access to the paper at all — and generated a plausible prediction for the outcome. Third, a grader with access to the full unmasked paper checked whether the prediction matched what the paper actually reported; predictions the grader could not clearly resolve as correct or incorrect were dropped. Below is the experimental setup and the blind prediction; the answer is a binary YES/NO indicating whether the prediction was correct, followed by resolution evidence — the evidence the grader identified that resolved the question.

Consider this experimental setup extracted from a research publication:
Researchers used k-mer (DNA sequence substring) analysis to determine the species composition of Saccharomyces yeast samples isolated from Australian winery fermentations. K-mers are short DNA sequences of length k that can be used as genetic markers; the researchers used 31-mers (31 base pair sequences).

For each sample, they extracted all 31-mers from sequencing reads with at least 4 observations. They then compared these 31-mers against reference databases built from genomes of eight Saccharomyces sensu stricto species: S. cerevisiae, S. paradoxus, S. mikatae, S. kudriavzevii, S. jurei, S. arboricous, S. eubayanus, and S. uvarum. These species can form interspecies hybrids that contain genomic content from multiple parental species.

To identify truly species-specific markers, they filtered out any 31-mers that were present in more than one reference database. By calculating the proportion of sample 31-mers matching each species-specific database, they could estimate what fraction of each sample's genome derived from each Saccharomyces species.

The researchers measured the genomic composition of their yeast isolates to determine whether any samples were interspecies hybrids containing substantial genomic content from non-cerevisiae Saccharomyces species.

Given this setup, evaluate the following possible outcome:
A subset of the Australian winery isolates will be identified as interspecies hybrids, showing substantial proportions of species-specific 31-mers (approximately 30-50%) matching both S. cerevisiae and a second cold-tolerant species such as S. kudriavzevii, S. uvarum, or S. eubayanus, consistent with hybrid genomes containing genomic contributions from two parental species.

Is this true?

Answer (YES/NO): NO